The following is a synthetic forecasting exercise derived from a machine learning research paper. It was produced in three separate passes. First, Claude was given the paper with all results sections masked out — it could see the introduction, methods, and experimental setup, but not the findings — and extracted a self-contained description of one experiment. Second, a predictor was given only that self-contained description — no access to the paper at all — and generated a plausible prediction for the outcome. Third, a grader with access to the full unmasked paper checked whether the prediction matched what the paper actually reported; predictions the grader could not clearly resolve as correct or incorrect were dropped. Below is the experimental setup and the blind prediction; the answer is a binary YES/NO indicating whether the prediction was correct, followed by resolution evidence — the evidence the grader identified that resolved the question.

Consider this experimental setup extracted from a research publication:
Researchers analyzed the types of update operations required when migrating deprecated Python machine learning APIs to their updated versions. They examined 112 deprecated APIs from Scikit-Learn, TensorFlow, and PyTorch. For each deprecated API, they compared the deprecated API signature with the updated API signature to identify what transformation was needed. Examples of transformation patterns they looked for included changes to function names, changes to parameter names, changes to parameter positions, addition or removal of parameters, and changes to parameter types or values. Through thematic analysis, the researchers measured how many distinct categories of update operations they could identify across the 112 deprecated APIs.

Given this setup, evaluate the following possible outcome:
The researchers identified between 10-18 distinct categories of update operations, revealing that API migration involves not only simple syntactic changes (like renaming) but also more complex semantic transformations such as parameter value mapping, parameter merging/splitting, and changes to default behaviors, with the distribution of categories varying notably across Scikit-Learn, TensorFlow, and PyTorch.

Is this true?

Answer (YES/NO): NO